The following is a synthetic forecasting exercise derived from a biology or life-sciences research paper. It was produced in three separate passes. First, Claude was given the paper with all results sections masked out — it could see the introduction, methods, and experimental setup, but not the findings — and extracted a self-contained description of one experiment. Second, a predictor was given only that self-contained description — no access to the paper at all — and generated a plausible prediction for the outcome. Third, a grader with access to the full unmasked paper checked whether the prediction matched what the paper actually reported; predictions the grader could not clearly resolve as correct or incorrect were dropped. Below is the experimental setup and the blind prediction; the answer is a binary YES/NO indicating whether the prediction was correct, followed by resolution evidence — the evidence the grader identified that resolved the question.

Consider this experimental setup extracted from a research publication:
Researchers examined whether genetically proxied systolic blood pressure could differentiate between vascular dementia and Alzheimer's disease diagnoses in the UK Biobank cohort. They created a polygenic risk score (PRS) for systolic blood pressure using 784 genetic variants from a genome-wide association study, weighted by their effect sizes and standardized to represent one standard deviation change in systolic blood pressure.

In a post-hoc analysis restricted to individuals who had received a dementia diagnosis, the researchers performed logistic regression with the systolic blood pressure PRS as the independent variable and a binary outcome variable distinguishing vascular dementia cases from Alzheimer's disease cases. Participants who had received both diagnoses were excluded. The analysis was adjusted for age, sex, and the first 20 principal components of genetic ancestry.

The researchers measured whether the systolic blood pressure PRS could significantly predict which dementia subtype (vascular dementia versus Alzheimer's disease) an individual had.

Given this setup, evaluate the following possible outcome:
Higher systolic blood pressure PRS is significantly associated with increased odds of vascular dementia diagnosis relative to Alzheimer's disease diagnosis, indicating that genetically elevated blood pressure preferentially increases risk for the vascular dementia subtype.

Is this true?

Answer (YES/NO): YES